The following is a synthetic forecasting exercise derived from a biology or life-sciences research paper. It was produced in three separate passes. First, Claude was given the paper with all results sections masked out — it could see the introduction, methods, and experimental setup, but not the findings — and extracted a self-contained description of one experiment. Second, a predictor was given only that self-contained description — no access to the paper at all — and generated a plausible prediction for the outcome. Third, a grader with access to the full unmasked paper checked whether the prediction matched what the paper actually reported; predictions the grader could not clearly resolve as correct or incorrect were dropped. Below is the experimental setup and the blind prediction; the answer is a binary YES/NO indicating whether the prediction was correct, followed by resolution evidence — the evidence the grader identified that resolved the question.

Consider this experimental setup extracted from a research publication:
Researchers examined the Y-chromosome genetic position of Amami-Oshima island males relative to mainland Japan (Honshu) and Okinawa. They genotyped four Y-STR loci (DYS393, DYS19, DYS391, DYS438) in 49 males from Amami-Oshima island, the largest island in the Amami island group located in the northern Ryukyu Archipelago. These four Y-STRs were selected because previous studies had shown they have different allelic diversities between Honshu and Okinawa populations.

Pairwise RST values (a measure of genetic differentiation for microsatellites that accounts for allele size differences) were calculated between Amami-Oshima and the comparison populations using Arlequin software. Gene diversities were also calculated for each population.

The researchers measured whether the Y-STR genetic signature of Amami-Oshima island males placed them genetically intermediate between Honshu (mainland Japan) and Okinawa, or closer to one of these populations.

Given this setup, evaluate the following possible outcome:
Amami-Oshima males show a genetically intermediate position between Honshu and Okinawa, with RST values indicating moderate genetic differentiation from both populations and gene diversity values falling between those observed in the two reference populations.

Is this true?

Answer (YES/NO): NO